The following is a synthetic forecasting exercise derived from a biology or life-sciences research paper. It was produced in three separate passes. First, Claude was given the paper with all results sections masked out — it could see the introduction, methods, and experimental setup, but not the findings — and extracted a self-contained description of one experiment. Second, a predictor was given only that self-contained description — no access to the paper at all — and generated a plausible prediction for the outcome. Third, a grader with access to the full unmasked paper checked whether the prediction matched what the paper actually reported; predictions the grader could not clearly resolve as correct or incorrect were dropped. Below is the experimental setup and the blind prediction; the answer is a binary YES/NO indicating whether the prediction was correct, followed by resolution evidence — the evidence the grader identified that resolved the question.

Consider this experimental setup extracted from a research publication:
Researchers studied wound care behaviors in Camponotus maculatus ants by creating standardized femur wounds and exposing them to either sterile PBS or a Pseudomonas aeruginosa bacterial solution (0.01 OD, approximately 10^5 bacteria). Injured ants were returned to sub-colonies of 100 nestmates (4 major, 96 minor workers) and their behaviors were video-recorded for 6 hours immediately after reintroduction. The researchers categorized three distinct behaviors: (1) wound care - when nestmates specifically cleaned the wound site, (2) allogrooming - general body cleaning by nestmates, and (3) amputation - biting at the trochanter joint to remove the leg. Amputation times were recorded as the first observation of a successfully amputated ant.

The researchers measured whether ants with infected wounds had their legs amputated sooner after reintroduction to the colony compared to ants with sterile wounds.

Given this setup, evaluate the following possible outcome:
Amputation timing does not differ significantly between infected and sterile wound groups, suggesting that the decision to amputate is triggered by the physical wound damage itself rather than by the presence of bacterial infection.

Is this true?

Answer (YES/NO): YES